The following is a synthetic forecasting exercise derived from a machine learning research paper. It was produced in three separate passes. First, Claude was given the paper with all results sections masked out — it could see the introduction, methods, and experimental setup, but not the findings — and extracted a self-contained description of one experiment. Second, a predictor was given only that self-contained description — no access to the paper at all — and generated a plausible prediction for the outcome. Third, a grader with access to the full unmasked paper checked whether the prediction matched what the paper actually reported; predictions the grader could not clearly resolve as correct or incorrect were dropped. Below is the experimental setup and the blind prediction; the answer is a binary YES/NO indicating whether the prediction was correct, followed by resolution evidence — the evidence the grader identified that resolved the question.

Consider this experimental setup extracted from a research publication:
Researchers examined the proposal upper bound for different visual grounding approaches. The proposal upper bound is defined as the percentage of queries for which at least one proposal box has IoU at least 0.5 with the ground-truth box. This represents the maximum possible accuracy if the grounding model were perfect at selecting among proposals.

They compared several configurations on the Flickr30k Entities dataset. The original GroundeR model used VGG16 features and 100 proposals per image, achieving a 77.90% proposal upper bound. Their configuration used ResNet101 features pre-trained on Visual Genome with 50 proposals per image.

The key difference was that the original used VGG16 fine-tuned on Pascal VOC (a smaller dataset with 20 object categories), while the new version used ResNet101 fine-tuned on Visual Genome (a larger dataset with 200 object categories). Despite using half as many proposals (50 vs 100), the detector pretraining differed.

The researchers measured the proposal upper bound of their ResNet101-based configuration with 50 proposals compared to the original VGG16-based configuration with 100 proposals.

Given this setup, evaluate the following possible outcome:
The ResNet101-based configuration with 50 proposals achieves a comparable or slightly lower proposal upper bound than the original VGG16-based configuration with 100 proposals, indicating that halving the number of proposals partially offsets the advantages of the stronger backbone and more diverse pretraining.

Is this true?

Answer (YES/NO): NO